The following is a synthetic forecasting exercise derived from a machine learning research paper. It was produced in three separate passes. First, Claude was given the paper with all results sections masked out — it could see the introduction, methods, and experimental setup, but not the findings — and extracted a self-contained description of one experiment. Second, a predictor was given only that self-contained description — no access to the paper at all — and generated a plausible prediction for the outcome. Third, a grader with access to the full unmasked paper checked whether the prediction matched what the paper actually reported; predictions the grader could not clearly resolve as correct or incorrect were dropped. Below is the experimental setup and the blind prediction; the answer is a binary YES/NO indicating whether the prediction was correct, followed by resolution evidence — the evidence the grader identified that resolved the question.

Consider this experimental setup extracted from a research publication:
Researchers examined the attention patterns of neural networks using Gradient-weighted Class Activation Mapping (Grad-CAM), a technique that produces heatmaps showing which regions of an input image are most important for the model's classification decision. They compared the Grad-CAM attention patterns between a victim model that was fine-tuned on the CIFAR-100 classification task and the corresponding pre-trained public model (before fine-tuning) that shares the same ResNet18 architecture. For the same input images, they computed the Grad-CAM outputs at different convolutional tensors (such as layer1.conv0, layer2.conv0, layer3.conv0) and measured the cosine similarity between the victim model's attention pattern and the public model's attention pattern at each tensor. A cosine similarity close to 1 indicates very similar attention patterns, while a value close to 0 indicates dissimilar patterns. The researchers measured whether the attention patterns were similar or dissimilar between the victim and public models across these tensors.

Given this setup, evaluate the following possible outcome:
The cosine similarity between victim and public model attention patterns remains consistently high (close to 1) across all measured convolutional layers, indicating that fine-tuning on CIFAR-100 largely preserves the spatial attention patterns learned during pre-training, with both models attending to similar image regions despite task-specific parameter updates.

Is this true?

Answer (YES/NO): NO